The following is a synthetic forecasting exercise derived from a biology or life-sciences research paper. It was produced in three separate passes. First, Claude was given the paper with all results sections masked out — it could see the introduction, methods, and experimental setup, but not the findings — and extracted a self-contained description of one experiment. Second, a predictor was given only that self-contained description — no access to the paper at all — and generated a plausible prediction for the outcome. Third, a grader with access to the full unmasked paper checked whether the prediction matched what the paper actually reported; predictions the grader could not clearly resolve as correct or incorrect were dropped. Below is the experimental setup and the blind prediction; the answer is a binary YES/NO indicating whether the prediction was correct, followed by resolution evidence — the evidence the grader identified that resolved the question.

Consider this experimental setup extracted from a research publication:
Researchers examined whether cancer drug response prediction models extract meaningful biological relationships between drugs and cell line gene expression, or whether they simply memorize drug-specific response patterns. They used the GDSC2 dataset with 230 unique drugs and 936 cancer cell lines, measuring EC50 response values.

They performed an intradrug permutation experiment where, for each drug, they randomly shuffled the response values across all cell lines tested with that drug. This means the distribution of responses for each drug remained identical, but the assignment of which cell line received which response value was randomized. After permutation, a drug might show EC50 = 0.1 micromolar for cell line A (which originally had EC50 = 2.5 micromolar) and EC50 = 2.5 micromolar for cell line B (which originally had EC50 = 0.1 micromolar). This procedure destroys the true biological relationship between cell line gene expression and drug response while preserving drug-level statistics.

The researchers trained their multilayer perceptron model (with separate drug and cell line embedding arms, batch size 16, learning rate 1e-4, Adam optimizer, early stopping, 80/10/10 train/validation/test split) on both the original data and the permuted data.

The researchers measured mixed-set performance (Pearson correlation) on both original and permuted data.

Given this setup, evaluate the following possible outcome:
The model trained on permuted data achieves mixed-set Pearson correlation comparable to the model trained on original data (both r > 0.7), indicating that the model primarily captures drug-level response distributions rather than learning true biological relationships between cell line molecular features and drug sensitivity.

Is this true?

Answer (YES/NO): YES